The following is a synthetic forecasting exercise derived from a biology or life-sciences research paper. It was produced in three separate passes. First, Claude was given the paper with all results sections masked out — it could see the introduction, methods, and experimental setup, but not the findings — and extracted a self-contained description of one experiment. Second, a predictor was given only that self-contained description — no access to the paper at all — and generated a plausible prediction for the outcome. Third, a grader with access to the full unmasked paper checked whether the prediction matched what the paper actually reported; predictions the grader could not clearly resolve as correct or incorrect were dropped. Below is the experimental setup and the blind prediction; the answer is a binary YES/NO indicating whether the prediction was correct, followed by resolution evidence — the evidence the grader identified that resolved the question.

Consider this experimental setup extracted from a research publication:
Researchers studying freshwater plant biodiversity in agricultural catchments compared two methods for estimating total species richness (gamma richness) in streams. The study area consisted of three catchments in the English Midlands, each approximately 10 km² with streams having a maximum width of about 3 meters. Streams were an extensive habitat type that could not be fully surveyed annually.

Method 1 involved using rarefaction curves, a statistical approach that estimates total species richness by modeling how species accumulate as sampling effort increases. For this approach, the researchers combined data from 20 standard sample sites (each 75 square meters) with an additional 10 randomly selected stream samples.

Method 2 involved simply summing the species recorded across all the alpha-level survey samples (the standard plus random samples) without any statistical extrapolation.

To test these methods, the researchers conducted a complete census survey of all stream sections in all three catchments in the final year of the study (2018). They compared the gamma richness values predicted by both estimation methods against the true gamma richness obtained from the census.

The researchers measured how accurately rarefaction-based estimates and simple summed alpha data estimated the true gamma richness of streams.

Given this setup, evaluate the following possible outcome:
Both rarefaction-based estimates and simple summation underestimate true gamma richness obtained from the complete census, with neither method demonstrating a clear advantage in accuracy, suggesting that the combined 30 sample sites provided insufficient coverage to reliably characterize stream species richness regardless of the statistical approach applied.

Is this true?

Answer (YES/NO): NO